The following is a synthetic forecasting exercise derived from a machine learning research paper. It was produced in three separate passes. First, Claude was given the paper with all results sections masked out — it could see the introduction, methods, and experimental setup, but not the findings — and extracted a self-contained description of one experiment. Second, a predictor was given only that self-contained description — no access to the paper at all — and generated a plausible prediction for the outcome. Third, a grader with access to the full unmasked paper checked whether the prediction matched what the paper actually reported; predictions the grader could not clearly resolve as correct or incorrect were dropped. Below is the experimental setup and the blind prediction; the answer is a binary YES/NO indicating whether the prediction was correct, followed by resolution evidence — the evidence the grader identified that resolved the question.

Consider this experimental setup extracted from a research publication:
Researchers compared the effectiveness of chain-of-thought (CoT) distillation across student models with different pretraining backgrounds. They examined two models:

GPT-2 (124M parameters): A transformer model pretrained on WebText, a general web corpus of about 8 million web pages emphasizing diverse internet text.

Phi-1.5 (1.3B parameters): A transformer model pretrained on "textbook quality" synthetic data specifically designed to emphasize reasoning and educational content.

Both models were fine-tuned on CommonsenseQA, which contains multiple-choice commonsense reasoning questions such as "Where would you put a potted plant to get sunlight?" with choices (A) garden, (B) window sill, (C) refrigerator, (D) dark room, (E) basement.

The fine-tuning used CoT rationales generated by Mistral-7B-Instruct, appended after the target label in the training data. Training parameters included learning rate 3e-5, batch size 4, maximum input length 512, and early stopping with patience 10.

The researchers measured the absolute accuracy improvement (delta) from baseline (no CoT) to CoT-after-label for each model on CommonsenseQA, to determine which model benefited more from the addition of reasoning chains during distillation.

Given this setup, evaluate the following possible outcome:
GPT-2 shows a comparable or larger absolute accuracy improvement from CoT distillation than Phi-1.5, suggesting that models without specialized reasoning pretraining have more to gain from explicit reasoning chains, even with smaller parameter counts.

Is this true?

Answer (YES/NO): YES